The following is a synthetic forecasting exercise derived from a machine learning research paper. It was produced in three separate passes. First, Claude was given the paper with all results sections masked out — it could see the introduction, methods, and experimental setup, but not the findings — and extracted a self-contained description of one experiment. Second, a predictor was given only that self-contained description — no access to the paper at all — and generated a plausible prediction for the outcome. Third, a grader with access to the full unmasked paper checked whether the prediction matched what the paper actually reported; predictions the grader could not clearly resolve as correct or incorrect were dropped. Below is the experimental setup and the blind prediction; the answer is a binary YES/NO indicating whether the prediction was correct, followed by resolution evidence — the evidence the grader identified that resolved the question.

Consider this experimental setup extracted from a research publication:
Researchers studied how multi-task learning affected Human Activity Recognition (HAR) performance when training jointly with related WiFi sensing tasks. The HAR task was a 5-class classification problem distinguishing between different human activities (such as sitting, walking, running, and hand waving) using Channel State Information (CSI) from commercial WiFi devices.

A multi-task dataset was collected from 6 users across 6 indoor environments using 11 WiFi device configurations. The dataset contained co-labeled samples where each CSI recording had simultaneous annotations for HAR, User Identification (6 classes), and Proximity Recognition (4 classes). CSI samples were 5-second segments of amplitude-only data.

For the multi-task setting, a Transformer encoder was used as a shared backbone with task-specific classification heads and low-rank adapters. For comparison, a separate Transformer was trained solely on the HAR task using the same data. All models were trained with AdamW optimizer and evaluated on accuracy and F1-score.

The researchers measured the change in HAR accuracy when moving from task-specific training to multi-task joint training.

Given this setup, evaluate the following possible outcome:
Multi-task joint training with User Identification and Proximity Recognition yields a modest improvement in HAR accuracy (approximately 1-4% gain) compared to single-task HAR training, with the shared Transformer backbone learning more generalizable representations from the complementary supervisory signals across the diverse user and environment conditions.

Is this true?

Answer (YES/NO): NO